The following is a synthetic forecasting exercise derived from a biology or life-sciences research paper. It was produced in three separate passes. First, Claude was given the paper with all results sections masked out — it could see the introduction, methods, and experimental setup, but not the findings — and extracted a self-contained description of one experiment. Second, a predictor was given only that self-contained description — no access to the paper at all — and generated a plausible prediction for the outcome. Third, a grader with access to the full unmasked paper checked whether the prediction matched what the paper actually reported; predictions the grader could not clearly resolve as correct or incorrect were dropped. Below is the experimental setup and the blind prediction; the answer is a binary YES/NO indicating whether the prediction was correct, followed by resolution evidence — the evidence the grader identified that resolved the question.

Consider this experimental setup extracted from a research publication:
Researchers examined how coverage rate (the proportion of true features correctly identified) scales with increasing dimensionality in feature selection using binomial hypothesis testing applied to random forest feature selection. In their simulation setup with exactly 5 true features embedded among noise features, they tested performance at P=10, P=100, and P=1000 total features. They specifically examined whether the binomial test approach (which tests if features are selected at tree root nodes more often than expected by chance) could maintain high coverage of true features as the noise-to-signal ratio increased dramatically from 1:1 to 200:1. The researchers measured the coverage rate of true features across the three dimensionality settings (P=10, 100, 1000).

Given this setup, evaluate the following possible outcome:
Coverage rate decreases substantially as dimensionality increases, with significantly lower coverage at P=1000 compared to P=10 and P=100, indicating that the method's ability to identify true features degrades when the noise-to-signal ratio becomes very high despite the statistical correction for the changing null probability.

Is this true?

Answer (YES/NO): NO